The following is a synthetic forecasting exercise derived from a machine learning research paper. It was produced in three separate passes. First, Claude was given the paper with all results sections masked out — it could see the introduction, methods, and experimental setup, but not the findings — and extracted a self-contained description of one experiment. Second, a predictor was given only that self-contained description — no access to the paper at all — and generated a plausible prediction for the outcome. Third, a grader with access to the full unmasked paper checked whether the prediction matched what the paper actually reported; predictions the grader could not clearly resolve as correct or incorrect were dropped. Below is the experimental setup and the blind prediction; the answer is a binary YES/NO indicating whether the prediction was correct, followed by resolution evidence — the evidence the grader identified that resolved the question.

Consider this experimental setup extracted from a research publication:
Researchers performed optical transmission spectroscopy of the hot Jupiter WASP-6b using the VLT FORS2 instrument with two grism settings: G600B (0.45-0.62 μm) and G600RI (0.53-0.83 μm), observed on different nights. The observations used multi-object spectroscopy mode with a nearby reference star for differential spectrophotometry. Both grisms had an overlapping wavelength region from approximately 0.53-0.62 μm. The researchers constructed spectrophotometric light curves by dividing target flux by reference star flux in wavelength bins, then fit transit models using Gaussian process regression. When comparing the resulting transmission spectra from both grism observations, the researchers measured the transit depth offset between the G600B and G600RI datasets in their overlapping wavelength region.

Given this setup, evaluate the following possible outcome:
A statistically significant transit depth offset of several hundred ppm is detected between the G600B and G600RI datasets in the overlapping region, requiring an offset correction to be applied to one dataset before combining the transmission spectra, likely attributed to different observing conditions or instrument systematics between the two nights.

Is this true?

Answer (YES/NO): NO